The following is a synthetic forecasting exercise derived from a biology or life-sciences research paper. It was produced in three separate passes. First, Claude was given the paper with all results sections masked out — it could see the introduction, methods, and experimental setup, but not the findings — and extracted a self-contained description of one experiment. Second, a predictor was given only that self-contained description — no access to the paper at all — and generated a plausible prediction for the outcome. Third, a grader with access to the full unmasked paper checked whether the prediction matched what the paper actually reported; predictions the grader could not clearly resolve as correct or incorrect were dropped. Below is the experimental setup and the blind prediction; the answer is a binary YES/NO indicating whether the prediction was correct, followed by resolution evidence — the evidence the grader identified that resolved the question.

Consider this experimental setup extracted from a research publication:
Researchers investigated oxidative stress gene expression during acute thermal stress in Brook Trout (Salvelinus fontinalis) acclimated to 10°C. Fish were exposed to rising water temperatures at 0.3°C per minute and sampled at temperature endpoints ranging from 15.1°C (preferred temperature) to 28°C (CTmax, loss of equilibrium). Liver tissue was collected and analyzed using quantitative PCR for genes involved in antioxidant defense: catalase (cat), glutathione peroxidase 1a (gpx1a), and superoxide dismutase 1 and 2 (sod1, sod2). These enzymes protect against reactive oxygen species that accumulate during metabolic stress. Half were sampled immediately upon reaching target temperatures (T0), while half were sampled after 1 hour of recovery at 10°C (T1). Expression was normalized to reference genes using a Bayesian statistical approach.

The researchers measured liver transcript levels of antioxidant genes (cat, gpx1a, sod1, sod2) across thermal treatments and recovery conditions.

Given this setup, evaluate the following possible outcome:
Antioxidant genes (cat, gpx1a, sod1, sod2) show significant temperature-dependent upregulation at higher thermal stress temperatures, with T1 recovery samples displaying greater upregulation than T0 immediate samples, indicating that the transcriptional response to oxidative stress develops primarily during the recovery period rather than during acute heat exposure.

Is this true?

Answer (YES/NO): NO